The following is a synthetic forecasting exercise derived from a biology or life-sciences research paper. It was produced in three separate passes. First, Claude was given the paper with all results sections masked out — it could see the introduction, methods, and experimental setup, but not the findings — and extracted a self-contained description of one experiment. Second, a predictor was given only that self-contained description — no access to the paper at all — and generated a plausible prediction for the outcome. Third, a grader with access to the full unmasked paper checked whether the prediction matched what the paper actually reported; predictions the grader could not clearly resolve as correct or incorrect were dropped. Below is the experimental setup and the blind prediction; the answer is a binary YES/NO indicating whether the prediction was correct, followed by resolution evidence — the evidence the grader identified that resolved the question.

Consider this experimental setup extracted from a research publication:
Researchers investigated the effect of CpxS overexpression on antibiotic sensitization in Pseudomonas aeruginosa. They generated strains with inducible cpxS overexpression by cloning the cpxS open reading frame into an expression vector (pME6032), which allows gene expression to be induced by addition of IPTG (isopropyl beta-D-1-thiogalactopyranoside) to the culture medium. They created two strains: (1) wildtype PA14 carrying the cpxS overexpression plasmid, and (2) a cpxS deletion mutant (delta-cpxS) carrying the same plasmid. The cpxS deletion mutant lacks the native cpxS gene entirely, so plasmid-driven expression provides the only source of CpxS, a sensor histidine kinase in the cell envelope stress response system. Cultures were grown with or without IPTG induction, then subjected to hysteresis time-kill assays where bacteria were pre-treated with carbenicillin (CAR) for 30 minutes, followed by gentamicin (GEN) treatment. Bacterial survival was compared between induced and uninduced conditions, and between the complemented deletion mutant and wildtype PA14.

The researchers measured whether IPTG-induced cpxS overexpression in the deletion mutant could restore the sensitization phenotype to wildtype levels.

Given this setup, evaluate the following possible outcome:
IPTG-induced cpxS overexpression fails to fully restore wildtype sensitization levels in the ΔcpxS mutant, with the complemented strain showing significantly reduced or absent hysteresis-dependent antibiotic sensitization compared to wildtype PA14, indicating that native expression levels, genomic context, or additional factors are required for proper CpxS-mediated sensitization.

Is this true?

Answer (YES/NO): YES